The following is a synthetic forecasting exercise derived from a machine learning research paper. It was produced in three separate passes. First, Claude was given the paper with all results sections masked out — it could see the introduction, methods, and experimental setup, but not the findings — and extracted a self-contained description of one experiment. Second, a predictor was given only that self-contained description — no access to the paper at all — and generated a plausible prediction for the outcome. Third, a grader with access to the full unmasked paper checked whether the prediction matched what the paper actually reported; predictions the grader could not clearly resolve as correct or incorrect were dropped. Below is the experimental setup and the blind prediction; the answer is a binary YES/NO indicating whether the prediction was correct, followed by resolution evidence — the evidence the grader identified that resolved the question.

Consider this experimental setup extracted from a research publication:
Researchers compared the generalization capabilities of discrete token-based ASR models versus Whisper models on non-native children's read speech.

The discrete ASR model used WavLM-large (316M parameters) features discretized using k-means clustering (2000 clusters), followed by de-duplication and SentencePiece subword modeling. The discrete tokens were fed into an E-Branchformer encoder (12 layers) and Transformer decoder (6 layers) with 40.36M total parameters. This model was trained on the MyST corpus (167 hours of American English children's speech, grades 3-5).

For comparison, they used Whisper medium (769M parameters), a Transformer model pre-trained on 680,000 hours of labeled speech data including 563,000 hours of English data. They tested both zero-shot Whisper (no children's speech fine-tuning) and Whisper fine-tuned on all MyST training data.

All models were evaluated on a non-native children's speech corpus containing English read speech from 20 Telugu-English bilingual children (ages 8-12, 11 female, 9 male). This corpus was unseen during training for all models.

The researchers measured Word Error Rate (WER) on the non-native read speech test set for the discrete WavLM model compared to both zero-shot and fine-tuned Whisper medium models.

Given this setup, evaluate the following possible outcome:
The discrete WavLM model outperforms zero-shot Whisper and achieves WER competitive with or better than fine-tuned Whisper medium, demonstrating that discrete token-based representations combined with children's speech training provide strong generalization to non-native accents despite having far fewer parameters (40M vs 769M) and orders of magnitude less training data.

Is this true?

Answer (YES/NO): NO